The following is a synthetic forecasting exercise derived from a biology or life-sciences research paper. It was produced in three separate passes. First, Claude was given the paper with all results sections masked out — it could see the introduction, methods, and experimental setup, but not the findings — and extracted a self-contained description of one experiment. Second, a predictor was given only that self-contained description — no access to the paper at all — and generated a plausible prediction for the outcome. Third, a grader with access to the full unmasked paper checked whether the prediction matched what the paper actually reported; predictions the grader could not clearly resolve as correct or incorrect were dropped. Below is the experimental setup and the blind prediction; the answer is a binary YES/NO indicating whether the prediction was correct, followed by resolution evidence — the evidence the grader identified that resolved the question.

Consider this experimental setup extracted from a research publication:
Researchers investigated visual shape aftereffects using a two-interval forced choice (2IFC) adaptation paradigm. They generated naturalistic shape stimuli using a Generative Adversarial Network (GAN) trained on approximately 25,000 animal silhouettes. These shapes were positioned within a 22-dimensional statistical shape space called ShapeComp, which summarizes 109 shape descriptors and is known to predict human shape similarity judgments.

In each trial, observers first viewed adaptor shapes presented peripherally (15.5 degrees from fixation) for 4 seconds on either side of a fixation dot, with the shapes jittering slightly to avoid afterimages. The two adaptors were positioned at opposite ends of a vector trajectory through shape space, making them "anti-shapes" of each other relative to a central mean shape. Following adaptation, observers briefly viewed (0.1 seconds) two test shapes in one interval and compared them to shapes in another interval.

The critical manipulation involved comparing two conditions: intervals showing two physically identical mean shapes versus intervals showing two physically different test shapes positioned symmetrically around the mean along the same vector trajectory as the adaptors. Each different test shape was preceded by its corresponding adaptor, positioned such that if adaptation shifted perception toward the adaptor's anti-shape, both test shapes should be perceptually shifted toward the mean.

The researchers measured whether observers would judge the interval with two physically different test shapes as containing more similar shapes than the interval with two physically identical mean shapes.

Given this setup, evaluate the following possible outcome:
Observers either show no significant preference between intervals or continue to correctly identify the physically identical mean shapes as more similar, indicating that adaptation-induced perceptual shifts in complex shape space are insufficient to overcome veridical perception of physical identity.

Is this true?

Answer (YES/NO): NO